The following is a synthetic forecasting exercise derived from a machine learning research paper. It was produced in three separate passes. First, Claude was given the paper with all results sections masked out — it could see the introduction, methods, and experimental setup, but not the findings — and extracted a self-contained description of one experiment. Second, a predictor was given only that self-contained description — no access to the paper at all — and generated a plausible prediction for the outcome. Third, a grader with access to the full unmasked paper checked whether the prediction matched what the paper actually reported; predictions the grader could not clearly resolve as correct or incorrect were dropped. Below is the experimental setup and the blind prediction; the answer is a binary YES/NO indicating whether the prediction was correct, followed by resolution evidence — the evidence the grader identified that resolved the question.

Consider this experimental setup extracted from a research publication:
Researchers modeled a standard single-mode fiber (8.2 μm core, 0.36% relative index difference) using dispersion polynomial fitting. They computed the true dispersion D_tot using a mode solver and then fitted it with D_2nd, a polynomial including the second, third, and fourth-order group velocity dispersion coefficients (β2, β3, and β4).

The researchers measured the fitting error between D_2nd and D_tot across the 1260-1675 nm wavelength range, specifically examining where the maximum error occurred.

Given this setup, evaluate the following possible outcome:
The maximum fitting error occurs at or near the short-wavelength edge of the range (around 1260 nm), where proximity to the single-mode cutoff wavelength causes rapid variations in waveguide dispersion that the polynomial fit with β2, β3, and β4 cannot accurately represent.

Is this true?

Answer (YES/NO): YES